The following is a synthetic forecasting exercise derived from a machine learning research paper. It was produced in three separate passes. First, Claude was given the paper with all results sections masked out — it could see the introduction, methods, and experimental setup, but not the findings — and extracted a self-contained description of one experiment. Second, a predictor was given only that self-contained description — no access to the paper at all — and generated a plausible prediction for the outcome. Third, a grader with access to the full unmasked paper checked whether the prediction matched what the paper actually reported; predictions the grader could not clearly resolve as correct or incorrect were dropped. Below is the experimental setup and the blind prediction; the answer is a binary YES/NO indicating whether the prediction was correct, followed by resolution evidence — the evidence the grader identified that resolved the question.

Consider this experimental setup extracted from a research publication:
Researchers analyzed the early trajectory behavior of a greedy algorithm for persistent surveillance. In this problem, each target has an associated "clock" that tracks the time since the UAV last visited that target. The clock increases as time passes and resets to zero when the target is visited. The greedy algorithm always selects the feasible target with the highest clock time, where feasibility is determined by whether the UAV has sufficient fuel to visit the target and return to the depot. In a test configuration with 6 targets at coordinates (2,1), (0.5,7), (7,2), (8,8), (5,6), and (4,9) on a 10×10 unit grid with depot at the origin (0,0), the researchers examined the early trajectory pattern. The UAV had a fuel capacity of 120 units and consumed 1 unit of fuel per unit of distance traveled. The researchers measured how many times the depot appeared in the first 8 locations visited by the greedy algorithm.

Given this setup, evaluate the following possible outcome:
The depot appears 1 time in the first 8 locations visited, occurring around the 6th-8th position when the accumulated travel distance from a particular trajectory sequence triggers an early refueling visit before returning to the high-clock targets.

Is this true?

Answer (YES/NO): YES